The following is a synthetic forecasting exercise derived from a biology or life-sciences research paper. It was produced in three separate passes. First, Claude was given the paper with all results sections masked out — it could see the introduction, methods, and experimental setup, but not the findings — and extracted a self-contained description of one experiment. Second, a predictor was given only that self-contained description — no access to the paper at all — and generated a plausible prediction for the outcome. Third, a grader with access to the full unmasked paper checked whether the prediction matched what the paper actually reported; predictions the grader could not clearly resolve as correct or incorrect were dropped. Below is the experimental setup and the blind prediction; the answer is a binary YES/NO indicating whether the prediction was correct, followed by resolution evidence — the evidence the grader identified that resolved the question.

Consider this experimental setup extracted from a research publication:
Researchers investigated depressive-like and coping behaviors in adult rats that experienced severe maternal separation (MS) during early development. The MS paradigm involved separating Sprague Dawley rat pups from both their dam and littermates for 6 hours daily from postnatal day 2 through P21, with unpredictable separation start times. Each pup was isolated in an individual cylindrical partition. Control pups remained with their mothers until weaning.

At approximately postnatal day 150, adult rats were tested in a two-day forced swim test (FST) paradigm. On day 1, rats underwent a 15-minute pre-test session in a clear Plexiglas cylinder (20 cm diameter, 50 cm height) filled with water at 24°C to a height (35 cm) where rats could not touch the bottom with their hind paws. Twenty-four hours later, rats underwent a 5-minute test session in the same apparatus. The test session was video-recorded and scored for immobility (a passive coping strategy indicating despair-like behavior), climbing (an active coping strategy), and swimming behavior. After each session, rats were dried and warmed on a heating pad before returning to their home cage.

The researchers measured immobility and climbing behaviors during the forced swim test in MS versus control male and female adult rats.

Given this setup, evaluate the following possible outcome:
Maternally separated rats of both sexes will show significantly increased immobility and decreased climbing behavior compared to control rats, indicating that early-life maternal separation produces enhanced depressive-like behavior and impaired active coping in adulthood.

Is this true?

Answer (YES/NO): NO